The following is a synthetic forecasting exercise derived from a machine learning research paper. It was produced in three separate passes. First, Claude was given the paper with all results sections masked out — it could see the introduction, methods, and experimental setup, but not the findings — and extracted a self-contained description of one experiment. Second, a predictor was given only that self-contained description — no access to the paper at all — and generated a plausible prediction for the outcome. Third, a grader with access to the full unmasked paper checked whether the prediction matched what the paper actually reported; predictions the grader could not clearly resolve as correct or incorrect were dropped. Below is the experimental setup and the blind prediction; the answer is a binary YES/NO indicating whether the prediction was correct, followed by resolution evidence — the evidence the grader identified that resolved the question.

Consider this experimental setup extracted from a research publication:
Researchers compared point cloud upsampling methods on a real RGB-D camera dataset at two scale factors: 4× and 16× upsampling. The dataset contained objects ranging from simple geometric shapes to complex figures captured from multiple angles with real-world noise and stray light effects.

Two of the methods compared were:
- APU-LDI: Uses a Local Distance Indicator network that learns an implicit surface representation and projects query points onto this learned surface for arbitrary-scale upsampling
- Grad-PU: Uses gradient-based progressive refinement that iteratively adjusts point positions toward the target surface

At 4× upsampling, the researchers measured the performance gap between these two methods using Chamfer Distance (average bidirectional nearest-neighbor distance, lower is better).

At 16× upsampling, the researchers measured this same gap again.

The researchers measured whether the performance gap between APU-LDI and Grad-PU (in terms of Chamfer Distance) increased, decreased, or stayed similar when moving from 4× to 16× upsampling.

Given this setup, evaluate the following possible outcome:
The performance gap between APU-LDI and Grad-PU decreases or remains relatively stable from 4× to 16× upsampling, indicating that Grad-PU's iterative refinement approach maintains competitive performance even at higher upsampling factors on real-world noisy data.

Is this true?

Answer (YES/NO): YES